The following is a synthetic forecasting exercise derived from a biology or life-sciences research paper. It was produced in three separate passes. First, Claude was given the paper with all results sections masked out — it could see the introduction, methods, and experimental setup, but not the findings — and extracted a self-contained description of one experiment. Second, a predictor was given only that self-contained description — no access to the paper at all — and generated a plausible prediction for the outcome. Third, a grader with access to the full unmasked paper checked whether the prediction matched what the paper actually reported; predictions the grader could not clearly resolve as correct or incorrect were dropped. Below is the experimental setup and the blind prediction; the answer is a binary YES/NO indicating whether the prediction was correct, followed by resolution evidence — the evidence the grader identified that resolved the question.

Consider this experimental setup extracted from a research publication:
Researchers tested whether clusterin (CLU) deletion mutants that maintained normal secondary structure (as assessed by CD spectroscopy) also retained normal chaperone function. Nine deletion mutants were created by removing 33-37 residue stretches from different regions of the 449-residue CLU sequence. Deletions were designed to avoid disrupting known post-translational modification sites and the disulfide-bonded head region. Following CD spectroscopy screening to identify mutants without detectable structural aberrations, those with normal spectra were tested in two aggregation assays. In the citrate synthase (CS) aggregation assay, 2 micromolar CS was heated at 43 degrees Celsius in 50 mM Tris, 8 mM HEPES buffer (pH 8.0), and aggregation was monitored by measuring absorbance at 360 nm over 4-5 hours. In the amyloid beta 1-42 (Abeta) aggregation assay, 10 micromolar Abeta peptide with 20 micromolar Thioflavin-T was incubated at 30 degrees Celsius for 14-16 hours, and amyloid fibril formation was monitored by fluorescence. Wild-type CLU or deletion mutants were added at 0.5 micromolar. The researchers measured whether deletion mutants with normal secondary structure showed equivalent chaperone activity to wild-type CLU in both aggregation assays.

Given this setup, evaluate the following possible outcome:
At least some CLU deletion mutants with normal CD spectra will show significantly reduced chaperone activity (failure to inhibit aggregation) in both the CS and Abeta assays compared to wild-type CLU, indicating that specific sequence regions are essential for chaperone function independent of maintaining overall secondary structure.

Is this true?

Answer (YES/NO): YES